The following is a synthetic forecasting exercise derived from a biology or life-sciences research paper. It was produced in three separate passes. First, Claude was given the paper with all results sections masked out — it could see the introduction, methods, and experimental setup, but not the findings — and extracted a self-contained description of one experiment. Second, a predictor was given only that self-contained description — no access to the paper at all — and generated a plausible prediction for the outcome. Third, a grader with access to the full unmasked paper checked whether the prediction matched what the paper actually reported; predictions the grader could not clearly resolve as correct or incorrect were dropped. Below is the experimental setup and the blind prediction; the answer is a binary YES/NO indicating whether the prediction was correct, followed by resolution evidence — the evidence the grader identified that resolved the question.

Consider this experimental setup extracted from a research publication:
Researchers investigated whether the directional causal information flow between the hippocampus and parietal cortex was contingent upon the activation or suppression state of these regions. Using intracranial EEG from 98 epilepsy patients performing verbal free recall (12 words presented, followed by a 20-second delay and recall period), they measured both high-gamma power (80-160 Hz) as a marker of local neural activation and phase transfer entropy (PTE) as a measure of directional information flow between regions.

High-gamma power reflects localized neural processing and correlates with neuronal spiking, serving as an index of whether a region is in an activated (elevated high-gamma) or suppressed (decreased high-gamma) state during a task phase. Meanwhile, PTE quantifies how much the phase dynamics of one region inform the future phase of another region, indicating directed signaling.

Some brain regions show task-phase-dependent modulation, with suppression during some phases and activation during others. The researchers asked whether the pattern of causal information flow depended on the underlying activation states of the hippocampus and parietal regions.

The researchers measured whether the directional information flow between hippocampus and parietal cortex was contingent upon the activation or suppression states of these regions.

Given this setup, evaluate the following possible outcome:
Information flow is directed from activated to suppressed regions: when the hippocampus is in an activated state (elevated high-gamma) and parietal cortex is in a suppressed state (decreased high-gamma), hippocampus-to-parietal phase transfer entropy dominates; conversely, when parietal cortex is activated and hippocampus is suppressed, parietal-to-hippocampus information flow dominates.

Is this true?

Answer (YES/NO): NO